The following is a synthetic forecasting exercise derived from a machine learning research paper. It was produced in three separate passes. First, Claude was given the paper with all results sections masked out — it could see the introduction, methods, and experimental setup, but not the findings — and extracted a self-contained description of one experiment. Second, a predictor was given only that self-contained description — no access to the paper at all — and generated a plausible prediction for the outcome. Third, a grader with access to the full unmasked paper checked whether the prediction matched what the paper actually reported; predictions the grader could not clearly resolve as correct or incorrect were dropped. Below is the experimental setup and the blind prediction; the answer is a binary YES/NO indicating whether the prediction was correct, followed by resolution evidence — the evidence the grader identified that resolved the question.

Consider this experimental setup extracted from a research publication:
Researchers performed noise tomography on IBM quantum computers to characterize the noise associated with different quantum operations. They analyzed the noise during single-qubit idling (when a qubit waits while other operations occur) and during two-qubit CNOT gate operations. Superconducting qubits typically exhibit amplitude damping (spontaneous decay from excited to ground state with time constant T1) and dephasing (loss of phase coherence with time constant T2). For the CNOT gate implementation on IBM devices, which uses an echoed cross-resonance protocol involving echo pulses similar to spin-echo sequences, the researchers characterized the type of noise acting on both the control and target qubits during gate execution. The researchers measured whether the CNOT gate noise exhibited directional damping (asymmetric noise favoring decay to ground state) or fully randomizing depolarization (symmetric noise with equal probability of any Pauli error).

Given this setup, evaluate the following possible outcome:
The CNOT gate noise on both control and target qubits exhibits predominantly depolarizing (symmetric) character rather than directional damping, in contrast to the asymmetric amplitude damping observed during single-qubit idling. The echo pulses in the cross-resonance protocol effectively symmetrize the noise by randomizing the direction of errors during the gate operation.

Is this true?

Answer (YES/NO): YES